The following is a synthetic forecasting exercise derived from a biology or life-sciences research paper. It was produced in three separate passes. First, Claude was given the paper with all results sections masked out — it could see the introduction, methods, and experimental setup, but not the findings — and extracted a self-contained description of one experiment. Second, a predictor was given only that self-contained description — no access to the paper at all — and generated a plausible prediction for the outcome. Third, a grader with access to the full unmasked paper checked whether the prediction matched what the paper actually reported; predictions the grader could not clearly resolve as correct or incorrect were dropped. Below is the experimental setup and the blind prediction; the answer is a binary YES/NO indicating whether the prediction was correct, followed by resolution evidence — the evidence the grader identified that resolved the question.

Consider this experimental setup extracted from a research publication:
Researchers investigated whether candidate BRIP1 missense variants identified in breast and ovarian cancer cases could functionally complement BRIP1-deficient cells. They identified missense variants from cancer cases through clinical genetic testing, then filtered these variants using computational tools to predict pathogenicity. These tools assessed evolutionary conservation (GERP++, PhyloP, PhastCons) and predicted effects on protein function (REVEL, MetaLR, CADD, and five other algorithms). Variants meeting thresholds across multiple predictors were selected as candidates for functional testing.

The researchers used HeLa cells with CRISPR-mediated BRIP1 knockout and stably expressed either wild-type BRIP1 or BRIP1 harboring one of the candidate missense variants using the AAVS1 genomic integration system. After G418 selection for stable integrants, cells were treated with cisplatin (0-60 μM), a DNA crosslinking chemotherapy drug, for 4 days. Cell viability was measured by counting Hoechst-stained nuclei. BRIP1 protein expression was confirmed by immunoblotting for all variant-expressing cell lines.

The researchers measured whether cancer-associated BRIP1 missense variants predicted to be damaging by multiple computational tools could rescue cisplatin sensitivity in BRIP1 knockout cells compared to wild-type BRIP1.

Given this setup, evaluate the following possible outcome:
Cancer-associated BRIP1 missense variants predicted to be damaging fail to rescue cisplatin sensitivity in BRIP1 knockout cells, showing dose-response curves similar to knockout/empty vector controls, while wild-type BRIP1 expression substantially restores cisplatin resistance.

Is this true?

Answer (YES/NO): YES